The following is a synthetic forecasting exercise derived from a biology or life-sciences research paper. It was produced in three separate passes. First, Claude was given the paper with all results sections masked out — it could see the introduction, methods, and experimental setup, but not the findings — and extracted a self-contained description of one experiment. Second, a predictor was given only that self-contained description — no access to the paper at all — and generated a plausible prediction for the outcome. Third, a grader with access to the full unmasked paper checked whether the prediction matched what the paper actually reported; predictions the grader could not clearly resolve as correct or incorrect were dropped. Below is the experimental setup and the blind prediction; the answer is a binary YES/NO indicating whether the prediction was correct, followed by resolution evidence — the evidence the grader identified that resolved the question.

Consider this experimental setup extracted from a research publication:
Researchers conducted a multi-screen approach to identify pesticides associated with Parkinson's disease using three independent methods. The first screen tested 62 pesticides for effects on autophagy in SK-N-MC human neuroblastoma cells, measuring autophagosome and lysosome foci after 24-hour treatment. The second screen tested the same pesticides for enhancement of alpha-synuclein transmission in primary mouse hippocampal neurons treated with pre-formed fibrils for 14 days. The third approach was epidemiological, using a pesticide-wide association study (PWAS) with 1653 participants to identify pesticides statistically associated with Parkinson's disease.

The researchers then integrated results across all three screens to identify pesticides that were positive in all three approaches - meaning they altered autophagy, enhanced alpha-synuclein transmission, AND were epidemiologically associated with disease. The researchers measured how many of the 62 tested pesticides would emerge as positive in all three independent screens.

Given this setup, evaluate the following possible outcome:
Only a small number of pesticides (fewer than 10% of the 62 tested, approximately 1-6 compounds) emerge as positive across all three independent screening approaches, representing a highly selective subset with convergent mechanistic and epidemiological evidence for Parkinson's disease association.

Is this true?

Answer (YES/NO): YES